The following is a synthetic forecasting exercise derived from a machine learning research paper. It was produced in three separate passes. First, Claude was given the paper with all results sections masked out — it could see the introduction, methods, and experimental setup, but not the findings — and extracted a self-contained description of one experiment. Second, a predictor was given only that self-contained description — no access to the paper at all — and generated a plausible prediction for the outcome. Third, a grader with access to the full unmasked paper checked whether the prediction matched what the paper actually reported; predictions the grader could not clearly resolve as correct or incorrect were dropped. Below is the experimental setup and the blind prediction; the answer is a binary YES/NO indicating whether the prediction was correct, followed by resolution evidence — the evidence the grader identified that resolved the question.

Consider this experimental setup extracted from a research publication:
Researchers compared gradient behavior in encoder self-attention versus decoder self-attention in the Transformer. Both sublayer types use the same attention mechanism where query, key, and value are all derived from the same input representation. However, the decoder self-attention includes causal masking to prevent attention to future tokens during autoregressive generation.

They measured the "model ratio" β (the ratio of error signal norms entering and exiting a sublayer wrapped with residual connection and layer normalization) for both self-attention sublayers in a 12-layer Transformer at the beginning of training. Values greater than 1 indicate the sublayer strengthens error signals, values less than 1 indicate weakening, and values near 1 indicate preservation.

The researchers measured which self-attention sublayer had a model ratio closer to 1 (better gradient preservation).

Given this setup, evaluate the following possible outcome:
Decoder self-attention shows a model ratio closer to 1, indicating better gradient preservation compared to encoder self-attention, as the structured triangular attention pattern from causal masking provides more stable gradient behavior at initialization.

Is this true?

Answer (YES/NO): YES